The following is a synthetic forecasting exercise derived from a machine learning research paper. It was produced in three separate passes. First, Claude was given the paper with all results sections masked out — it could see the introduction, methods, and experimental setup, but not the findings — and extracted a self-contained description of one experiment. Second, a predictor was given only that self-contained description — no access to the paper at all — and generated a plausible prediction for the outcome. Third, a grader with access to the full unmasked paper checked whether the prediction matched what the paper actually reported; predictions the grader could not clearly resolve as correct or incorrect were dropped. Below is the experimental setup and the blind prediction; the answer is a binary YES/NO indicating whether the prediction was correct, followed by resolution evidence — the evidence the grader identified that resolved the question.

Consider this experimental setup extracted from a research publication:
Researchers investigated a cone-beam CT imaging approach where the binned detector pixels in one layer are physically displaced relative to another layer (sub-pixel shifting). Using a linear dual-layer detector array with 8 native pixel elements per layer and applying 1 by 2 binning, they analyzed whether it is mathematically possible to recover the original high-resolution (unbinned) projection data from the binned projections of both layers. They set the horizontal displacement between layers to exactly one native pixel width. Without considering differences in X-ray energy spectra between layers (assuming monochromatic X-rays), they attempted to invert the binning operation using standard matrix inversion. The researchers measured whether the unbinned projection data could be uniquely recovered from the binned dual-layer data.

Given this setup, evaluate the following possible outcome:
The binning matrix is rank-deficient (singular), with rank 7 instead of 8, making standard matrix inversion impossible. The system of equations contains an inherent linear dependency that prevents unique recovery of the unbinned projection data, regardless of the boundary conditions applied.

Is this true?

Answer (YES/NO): NO